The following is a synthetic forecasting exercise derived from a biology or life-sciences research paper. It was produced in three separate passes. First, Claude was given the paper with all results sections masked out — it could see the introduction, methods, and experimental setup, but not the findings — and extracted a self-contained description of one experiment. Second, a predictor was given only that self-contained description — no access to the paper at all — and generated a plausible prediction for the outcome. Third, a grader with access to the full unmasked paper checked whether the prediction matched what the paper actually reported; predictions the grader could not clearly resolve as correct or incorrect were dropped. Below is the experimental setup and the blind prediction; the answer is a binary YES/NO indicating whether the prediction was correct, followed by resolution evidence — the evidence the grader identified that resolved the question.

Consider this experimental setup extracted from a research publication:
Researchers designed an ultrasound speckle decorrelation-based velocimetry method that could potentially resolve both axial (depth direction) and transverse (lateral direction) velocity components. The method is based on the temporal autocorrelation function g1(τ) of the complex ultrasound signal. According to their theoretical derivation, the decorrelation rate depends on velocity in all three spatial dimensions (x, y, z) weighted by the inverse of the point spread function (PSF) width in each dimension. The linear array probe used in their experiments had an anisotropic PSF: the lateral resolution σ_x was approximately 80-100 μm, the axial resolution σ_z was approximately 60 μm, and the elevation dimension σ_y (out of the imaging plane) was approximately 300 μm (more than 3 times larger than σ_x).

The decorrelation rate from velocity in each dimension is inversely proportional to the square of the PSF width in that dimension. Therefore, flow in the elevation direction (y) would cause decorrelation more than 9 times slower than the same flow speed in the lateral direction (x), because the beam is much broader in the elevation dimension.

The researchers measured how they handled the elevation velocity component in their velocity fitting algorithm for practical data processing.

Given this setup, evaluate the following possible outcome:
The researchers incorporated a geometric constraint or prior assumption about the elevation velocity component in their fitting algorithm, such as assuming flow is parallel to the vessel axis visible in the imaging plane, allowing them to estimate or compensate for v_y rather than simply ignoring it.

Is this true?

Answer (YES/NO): NO